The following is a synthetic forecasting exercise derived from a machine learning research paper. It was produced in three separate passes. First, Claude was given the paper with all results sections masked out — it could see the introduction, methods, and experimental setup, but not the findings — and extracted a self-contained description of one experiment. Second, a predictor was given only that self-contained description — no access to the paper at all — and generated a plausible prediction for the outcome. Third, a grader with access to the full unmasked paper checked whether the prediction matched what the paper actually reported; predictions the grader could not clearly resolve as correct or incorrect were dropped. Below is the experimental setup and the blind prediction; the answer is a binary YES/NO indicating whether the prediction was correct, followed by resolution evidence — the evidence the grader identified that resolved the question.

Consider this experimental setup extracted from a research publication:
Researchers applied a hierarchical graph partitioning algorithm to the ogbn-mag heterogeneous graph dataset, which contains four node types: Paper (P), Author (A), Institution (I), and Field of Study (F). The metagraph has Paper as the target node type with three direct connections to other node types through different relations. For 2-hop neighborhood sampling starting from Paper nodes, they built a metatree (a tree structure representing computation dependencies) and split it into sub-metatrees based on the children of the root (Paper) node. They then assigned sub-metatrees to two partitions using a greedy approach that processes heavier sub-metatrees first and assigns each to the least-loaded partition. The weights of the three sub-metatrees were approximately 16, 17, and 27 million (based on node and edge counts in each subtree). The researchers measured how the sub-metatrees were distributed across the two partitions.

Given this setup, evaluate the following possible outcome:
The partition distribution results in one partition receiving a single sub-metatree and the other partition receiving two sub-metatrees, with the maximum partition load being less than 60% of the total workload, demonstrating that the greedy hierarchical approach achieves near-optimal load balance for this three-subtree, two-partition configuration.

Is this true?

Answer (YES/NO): YES